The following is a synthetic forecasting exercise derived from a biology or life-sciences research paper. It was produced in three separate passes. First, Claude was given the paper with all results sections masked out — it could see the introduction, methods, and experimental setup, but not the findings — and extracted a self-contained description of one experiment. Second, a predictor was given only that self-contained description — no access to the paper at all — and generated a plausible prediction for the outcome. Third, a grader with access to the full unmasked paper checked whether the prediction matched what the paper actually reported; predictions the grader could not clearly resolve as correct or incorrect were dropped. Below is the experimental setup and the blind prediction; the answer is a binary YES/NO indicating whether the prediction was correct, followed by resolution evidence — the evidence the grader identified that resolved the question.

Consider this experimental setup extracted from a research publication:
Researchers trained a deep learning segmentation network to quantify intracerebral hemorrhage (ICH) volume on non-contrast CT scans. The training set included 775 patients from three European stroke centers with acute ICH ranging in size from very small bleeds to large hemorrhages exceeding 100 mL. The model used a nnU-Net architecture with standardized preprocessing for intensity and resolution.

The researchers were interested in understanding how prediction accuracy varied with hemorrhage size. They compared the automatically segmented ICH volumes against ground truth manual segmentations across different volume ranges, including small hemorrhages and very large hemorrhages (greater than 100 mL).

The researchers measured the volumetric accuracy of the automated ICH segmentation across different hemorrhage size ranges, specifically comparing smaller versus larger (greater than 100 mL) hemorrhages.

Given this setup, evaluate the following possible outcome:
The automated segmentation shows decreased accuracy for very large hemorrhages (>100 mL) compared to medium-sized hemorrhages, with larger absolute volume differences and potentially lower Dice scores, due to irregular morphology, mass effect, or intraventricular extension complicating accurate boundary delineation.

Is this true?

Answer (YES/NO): YES